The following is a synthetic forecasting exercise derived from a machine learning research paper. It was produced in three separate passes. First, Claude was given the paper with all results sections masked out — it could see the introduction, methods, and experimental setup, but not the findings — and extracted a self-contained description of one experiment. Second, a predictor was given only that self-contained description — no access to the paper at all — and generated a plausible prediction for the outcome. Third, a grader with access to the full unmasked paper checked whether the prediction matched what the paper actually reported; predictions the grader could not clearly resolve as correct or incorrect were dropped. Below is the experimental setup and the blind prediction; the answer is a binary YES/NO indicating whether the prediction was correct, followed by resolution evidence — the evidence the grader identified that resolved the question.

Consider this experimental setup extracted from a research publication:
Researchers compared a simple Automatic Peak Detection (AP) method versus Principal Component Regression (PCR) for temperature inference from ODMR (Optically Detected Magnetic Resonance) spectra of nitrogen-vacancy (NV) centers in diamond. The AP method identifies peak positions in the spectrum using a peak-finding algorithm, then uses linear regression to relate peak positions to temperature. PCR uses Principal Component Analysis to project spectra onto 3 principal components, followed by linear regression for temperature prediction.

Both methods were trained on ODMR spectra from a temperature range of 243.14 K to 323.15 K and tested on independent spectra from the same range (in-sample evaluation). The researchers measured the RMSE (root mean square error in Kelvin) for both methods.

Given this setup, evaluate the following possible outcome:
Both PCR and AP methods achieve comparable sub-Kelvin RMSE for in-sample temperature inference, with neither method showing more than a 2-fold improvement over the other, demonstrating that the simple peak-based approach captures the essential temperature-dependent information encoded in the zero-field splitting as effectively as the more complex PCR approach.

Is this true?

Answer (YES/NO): NO